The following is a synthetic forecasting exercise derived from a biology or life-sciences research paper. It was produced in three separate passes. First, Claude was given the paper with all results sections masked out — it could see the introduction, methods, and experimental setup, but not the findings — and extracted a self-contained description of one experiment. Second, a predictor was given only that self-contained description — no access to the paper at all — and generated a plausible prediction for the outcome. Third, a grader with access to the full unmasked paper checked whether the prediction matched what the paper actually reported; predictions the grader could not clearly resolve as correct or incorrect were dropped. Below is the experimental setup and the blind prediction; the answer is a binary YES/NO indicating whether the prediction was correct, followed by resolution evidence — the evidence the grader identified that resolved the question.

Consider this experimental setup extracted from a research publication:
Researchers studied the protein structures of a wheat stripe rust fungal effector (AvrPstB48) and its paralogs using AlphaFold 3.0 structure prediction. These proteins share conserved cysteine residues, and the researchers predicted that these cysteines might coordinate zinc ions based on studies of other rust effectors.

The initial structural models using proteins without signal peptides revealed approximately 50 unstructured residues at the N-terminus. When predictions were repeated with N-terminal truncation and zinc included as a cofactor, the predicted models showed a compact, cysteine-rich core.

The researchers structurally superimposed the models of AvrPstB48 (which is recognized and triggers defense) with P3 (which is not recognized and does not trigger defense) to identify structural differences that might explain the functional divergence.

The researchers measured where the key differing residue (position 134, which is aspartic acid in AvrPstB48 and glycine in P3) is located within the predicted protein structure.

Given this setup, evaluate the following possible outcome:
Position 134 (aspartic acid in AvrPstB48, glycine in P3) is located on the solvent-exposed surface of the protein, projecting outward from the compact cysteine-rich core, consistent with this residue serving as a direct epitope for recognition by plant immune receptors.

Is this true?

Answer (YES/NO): YES